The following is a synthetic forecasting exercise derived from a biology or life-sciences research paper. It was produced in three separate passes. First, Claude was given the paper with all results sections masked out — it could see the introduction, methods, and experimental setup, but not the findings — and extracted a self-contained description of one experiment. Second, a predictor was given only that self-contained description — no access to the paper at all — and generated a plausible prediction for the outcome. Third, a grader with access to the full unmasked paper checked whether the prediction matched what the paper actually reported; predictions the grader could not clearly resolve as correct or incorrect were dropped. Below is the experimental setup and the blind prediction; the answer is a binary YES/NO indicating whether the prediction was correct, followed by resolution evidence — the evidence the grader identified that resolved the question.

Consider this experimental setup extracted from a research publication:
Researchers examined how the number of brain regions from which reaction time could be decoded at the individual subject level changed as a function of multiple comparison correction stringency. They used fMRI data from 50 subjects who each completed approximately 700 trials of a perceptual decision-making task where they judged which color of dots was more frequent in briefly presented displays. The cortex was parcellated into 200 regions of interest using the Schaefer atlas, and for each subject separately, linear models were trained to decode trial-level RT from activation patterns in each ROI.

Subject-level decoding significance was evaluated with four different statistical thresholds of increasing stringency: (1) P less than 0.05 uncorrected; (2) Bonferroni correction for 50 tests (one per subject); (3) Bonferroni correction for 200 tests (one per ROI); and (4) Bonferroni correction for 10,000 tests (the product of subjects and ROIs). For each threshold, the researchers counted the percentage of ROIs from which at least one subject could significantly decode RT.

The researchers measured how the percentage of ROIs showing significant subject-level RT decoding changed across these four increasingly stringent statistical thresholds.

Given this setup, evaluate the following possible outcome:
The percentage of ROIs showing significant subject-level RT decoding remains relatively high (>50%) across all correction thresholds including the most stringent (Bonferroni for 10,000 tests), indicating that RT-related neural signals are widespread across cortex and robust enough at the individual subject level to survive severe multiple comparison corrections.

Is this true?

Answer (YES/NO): YES